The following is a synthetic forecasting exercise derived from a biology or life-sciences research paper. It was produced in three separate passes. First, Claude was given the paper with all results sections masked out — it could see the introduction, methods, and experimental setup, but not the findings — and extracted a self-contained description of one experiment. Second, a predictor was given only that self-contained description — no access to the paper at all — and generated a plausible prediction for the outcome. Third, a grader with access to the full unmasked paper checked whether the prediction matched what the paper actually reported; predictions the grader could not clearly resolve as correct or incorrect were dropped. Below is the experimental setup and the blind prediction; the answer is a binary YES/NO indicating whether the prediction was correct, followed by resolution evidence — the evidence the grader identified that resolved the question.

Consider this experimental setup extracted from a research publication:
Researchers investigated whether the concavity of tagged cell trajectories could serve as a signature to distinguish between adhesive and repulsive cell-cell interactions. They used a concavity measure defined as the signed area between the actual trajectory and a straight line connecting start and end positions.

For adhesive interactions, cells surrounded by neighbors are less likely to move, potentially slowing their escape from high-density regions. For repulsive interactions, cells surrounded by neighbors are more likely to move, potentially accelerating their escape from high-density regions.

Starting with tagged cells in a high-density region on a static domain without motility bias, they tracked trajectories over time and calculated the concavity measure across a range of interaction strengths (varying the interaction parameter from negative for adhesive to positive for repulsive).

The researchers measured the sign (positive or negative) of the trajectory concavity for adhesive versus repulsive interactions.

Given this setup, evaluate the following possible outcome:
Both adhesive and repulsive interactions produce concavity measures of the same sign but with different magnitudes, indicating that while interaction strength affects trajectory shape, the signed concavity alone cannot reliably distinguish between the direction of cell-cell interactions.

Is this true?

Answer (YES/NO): NO